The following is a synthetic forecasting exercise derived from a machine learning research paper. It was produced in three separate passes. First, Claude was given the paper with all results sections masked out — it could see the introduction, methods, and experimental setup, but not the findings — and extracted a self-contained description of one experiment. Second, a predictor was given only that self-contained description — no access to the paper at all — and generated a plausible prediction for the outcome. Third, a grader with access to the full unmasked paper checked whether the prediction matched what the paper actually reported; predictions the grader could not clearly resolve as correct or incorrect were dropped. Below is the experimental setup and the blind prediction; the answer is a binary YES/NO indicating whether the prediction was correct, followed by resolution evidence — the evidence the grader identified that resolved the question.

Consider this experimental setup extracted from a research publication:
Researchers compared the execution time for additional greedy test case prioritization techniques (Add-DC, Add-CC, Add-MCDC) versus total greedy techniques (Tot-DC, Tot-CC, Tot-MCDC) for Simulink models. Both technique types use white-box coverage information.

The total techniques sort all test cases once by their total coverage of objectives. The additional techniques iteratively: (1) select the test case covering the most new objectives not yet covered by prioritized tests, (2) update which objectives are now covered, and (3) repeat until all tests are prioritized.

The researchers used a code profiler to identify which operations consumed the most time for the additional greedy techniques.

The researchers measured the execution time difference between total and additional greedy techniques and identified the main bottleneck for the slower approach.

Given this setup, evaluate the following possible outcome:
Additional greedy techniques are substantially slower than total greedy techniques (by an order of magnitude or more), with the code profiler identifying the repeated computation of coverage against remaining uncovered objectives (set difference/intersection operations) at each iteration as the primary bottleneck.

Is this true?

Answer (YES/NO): NO